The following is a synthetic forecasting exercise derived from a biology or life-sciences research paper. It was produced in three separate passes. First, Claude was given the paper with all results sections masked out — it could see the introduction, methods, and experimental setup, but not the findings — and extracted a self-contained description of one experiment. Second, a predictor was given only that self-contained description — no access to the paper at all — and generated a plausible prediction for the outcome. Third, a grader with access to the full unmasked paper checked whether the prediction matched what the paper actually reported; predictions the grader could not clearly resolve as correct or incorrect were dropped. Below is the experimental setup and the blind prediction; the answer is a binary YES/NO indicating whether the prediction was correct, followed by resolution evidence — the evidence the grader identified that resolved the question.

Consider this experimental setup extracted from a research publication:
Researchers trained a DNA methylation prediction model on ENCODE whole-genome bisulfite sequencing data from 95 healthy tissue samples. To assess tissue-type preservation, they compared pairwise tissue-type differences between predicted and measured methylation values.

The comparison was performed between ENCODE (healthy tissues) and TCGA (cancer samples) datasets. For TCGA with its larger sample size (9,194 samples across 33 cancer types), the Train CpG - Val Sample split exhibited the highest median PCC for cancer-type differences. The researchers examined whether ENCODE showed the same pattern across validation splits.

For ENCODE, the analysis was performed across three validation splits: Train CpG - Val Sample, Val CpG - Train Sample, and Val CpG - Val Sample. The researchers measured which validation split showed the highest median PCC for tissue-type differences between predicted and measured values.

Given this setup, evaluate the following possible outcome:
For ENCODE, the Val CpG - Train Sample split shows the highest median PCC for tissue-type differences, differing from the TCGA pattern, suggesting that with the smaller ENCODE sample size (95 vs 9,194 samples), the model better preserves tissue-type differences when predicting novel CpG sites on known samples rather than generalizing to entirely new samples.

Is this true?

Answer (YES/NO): YES